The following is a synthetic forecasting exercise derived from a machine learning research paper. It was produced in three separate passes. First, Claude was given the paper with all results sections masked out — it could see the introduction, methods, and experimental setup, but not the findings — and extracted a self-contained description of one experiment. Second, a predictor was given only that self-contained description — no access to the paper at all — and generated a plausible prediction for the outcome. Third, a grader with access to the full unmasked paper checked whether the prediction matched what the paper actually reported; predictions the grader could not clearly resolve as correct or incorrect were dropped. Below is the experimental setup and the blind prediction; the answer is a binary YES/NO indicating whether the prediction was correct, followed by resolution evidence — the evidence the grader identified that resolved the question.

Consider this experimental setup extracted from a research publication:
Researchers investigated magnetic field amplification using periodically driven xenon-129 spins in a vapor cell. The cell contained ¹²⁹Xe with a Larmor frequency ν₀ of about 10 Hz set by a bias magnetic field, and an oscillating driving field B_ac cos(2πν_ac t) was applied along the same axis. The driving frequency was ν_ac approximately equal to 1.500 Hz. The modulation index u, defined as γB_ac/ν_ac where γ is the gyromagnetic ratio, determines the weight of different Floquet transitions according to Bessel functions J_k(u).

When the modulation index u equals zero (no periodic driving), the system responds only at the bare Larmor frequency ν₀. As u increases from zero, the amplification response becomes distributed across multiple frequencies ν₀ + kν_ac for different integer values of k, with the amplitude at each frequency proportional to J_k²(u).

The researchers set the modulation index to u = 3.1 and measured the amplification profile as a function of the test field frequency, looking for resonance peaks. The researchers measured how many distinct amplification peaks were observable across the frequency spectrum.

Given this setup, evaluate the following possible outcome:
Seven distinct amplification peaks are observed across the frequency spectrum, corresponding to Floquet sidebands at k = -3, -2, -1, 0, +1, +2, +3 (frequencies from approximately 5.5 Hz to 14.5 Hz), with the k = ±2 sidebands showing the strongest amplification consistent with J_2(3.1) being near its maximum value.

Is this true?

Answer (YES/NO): YES